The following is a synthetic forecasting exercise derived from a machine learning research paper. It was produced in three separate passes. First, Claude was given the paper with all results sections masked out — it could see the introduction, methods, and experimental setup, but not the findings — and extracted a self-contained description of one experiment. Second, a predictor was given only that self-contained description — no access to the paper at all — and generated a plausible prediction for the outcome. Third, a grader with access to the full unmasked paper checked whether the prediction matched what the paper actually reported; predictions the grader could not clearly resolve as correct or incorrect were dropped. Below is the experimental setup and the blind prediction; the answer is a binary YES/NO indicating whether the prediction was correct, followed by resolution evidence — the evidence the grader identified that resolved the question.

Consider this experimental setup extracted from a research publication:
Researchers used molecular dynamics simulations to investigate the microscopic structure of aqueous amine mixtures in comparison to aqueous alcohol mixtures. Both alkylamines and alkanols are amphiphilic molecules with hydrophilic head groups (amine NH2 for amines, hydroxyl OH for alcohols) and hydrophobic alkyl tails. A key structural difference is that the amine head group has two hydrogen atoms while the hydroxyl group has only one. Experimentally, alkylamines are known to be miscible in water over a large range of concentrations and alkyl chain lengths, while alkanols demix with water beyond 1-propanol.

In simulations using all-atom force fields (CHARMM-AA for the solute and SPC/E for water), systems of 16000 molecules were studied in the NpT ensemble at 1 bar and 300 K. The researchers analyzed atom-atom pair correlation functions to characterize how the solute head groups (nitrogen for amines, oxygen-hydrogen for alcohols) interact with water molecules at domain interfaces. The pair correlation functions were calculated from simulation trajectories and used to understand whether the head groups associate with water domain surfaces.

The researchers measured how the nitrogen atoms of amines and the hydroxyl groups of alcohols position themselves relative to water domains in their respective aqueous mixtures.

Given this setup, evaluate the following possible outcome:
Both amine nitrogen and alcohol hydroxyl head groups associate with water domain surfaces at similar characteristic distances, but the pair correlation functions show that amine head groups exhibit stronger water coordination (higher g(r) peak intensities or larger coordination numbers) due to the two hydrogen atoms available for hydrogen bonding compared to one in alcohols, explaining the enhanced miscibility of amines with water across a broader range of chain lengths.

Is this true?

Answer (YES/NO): NO